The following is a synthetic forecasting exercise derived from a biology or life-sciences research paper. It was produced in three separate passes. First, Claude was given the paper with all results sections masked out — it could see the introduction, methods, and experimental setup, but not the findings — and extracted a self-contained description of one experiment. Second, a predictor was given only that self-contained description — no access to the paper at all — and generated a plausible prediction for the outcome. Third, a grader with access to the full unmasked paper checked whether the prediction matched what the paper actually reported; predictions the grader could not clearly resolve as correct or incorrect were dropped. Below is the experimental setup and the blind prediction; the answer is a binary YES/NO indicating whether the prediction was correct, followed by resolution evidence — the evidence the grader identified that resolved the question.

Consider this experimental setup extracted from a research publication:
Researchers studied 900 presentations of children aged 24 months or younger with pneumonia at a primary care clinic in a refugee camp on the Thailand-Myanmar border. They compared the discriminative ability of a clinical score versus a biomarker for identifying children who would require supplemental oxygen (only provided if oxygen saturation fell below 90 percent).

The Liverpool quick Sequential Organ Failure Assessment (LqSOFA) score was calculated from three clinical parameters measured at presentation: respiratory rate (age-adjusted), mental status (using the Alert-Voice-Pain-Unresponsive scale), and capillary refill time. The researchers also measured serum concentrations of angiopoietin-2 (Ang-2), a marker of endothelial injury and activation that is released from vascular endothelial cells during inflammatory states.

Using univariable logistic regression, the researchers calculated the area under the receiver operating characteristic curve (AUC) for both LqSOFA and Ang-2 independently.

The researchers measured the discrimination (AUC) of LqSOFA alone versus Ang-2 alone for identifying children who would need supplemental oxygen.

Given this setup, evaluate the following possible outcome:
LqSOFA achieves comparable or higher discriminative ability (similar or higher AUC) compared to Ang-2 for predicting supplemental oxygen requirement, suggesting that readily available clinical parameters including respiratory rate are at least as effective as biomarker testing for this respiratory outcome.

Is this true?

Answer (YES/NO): YES